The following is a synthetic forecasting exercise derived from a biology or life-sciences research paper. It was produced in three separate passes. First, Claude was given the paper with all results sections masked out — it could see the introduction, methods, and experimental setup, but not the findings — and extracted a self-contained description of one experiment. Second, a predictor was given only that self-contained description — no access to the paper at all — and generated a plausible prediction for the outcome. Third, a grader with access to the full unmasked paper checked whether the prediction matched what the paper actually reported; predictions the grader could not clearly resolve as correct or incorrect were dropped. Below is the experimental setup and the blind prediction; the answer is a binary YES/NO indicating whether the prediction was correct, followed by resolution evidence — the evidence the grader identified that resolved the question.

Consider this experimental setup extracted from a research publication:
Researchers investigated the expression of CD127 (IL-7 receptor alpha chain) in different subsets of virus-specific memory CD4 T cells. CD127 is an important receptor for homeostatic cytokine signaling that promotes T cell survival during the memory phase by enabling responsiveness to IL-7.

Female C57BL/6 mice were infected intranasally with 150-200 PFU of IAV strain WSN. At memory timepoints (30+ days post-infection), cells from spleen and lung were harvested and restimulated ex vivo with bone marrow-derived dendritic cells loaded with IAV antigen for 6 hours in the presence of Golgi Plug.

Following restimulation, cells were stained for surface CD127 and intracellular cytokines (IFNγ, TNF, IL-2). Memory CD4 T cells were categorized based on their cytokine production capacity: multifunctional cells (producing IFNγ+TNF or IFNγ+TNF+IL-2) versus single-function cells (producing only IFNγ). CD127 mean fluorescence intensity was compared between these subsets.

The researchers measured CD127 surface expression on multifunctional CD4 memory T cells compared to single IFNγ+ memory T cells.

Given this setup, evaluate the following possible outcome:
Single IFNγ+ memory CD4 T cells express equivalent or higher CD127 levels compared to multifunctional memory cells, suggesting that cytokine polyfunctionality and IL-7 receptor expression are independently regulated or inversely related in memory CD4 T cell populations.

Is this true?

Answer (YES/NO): NO